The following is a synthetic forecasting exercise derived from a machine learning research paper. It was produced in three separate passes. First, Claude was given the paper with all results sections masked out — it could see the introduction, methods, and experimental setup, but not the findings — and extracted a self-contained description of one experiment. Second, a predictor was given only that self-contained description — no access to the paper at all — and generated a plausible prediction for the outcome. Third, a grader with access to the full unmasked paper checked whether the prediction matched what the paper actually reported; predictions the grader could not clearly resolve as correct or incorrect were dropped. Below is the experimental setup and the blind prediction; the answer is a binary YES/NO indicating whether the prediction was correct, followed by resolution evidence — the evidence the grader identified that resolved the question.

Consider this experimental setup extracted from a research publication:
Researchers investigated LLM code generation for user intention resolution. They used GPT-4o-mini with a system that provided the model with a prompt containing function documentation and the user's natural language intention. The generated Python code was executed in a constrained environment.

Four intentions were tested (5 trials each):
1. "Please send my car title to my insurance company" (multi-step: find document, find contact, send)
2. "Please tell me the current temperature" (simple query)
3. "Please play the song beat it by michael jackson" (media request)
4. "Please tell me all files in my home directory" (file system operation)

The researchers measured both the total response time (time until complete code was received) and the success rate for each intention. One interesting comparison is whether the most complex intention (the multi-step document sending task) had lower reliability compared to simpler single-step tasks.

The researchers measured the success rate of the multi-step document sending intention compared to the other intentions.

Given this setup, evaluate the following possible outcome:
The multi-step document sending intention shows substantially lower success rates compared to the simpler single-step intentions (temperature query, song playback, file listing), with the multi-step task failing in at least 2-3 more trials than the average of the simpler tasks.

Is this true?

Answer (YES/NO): NO